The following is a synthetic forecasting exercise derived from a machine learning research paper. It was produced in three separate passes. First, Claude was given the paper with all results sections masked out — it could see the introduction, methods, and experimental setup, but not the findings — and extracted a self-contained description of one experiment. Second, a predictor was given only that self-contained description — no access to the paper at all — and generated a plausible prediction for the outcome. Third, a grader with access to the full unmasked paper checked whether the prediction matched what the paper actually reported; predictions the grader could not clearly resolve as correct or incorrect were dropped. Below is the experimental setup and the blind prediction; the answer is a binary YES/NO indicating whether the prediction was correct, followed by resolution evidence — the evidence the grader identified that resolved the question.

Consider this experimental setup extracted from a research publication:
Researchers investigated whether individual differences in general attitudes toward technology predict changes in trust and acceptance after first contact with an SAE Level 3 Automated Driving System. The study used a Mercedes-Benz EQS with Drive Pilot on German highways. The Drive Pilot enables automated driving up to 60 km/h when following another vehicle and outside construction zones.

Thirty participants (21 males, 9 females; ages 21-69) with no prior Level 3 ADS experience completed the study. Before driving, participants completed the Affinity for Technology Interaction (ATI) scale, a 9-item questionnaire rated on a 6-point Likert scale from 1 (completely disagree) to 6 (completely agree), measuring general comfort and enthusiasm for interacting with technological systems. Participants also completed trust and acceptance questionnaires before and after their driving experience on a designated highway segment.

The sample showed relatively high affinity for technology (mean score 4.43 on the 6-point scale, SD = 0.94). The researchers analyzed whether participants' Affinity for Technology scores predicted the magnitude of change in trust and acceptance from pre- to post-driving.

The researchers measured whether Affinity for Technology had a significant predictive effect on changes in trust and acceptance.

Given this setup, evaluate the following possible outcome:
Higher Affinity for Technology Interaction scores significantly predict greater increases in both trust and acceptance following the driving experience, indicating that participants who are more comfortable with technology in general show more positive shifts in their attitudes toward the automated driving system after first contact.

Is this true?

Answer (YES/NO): NO